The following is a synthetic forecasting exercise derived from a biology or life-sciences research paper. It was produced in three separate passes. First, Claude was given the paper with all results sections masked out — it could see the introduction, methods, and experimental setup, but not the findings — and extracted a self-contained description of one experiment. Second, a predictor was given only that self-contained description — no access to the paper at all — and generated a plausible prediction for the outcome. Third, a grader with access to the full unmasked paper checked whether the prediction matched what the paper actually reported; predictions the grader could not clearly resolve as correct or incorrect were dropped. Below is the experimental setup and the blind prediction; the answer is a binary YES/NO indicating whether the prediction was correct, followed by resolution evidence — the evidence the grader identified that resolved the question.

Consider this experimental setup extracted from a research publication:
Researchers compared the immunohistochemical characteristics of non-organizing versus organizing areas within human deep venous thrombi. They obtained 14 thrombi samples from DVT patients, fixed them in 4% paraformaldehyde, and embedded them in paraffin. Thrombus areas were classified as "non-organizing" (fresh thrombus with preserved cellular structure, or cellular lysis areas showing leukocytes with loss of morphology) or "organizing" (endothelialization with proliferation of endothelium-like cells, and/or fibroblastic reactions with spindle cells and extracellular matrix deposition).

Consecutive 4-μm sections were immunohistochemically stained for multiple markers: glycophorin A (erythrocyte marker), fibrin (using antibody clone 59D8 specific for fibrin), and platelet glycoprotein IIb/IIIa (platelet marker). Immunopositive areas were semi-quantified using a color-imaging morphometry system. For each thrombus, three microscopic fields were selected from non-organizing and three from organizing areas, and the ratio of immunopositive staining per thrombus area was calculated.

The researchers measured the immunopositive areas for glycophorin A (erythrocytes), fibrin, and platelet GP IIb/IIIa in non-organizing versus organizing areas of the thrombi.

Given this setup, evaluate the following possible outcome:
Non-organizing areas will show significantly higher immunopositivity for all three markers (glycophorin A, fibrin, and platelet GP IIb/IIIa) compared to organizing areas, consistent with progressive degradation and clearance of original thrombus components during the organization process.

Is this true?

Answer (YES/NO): YES